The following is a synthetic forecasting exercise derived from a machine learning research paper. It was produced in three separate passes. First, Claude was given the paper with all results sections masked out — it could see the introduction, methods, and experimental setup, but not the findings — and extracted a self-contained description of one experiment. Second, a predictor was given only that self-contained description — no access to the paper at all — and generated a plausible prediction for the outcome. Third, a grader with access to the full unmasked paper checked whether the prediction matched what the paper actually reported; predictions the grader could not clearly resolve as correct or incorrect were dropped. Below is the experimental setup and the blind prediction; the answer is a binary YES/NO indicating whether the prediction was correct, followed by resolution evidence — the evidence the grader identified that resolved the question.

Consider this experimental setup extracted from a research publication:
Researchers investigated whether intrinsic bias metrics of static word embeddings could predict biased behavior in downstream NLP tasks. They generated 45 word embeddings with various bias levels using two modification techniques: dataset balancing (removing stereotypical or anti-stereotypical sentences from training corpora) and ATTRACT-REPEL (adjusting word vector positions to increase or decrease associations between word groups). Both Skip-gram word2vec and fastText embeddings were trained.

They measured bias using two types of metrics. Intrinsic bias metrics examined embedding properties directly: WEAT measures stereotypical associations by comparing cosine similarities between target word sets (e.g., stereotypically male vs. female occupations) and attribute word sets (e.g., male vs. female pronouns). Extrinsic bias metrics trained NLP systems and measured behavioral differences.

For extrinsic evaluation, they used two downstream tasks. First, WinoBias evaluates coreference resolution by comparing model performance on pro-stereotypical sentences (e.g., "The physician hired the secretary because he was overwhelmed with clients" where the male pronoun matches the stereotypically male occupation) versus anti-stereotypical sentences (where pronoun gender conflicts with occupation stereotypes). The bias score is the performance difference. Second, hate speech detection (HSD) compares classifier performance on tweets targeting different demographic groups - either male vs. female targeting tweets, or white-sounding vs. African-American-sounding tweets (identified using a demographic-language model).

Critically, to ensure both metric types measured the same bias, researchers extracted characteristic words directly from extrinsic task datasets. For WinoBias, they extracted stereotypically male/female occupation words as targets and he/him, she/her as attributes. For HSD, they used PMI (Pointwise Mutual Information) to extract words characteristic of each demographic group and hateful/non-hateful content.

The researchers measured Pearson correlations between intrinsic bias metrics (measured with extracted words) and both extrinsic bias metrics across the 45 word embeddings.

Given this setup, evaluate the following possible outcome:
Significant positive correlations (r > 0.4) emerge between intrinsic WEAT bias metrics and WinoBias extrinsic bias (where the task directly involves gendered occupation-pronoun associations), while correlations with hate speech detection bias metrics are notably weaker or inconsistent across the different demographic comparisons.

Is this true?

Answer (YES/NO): YES